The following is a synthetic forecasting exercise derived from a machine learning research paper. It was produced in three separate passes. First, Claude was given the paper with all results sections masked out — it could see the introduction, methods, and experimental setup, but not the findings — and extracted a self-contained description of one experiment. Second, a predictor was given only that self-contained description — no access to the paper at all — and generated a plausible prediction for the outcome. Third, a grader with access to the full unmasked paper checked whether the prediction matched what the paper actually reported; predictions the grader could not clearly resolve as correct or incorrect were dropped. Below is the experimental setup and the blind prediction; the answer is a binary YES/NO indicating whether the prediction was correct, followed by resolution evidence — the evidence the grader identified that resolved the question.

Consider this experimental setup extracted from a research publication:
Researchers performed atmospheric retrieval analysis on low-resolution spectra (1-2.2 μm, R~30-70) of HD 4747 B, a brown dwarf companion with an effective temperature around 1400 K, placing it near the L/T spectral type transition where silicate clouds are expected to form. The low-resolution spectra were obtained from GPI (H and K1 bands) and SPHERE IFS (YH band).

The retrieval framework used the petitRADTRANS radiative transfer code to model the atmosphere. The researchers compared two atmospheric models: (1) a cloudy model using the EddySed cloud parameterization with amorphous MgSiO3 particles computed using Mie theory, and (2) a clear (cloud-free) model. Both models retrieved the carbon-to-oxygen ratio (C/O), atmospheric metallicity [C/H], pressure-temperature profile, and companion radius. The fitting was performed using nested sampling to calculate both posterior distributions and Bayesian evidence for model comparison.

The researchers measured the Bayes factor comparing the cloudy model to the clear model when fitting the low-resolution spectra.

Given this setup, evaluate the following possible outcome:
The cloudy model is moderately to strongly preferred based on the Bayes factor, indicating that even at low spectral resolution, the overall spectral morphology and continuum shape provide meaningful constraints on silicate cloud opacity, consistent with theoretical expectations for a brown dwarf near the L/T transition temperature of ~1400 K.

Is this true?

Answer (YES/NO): YES